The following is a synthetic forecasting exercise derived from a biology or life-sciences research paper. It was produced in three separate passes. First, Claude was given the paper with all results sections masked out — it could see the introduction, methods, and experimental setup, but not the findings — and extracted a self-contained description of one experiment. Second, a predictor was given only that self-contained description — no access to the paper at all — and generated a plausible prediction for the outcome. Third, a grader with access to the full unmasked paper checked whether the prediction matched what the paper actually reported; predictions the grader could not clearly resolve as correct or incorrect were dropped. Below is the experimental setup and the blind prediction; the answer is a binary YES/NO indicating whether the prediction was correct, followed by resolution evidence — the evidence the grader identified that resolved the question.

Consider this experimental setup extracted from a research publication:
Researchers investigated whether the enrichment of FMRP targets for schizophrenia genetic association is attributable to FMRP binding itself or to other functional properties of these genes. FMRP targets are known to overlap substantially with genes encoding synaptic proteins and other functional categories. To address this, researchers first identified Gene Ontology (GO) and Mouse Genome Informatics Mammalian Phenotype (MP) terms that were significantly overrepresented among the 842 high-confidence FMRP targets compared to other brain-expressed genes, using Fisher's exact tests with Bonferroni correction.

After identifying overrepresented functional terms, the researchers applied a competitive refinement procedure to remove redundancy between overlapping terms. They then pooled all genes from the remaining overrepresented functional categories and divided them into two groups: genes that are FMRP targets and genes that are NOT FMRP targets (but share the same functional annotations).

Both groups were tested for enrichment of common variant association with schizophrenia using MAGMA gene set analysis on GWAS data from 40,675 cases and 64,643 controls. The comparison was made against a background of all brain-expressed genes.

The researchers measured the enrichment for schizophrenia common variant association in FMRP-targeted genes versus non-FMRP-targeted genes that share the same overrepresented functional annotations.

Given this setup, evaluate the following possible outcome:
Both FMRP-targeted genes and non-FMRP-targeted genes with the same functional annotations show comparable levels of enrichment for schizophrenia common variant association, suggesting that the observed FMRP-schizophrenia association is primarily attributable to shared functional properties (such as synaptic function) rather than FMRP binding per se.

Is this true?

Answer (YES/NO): NO